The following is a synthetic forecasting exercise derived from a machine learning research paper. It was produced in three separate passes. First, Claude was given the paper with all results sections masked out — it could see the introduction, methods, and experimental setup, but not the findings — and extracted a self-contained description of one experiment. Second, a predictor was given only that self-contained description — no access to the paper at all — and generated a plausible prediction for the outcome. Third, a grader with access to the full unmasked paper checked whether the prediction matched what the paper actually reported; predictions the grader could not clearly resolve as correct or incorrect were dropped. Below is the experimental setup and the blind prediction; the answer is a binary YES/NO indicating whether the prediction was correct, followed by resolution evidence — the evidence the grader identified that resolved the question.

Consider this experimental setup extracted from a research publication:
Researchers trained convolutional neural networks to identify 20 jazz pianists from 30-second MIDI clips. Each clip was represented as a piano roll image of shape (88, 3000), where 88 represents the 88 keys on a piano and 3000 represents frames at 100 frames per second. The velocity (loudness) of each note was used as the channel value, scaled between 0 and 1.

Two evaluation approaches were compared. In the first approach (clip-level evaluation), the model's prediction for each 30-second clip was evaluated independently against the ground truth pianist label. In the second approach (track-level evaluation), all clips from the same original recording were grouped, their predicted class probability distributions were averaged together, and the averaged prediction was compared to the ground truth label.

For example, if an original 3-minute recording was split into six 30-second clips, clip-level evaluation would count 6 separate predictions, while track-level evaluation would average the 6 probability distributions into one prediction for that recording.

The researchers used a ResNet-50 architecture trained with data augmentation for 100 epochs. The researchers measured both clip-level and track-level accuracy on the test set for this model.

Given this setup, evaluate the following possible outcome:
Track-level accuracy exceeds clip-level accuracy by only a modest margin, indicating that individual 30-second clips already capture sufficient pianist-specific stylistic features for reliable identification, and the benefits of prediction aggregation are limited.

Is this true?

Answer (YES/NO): NO